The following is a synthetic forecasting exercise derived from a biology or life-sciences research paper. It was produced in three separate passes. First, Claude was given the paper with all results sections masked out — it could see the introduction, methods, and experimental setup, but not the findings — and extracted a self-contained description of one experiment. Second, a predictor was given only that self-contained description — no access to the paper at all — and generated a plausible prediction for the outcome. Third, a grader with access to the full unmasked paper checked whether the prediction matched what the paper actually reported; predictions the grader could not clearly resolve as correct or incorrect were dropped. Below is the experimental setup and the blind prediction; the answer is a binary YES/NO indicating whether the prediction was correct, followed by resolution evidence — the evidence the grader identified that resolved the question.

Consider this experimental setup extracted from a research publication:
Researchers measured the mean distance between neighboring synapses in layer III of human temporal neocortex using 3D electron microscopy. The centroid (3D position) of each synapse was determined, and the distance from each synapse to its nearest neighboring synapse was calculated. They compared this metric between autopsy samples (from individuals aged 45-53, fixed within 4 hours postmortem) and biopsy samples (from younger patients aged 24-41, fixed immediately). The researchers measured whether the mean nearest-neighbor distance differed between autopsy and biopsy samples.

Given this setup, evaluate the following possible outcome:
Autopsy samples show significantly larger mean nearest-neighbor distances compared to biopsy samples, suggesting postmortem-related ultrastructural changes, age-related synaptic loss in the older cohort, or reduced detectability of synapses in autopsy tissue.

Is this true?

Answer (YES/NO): YES